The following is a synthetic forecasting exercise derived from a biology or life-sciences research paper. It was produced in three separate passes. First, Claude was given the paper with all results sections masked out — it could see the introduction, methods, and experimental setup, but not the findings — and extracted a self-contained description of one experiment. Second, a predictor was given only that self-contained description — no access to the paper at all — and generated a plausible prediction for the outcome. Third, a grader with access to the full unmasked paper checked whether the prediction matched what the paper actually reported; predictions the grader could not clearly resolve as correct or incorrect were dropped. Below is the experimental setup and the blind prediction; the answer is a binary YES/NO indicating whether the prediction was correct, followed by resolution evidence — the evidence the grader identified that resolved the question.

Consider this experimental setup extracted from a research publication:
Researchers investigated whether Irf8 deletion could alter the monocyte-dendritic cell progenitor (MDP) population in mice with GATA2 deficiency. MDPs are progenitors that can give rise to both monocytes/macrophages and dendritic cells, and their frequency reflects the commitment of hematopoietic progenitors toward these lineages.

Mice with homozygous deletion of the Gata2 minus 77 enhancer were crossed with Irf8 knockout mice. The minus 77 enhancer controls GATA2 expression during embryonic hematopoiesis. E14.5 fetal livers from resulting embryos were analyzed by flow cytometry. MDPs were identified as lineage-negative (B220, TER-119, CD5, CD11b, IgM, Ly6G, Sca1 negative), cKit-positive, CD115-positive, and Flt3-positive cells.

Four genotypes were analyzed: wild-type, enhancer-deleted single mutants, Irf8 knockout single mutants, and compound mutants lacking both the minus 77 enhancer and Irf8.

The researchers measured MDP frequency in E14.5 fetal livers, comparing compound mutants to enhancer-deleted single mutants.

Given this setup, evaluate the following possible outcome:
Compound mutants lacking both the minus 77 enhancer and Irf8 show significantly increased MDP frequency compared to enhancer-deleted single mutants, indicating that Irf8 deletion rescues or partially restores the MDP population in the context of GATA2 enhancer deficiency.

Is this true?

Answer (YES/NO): NO